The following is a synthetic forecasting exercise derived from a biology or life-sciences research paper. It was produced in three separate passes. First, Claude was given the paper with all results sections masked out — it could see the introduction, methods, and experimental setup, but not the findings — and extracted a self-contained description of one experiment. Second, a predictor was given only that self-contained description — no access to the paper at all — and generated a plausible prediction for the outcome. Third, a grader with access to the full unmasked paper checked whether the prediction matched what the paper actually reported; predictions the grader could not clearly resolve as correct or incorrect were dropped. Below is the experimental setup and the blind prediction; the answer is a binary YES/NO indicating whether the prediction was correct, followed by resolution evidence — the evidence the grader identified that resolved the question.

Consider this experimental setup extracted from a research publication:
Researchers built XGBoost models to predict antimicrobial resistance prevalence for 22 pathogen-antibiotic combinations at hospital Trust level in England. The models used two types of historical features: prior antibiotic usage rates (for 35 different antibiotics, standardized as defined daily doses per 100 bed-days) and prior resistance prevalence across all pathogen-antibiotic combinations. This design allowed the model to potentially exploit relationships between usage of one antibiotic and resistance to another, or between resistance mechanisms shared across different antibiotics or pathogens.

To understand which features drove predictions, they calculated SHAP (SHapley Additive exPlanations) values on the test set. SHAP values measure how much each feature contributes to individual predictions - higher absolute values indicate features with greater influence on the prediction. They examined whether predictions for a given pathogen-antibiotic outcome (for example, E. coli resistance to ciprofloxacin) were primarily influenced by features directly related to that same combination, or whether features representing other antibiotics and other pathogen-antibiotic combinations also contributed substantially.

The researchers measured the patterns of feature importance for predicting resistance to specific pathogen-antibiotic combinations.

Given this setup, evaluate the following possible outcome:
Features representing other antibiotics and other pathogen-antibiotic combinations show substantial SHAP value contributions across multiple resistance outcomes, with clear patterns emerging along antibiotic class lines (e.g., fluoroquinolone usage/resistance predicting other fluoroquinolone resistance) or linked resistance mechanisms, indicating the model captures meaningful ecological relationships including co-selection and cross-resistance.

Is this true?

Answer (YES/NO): YES